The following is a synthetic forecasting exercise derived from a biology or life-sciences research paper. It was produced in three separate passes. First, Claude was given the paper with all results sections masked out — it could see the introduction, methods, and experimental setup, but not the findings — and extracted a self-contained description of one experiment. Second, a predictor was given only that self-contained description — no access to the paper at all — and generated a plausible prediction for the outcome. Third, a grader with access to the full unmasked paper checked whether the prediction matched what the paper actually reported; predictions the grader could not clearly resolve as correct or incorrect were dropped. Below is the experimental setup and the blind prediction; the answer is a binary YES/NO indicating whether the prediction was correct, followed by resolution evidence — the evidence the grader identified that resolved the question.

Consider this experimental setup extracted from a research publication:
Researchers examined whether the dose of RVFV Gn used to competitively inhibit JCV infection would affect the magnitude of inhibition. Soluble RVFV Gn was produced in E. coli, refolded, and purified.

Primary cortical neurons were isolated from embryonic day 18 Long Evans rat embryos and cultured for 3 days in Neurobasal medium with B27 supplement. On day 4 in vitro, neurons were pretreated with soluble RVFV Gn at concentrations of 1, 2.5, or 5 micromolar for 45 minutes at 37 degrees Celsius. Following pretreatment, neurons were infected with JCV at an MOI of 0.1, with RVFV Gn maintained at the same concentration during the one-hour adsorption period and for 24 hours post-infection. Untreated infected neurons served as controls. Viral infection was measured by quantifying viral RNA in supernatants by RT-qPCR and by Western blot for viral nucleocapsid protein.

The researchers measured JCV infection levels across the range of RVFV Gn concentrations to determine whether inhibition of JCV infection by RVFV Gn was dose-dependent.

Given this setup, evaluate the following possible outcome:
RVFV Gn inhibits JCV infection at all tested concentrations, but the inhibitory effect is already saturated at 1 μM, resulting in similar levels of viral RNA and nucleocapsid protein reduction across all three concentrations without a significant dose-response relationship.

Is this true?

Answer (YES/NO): NO